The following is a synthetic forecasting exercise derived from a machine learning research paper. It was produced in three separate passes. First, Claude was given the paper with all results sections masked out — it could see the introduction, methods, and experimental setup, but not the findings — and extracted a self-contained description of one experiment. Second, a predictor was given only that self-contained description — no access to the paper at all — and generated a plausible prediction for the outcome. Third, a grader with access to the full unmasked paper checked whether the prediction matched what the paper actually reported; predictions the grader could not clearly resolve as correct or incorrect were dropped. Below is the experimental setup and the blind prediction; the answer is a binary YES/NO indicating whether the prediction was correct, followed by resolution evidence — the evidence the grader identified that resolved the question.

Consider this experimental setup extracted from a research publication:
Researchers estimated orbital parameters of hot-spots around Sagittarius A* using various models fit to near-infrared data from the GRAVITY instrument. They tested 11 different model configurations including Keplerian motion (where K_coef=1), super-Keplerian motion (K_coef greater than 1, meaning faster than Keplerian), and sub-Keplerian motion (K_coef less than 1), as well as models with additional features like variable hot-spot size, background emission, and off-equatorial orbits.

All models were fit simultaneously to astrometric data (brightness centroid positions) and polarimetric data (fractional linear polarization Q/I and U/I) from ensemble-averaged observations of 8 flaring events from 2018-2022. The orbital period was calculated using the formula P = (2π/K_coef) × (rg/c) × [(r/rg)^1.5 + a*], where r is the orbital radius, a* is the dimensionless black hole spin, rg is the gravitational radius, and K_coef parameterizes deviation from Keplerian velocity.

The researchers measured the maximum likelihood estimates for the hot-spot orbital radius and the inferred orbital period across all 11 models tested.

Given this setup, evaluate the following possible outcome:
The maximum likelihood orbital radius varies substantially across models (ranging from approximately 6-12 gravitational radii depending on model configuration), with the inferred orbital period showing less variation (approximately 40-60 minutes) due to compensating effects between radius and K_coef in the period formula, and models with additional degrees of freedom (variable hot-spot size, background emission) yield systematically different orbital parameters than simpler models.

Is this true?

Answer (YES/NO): NO